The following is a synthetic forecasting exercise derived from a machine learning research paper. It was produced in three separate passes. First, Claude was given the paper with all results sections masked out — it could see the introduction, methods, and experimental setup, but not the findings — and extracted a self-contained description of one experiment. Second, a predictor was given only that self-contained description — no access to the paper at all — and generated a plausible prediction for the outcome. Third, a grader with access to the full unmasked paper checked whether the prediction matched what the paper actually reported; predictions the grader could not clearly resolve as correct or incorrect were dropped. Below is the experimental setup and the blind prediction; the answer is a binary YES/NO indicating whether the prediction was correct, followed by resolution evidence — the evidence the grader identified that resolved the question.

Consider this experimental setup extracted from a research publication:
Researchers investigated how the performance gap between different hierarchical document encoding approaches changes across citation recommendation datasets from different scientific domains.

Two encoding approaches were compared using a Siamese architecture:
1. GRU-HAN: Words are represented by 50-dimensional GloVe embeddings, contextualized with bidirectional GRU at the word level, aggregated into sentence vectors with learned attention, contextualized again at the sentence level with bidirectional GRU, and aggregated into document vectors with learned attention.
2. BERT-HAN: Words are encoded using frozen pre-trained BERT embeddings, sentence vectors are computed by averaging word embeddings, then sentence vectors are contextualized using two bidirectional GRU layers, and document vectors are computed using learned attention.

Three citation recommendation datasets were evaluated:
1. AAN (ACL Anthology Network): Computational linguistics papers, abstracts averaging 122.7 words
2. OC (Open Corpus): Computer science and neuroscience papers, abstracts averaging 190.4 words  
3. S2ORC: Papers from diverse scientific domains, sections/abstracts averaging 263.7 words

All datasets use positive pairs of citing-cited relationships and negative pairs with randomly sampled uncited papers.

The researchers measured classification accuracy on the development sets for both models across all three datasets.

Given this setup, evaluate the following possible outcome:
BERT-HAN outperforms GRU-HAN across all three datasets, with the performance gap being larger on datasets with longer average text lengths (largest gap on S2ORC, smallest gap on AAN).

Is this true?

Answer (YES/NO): NO